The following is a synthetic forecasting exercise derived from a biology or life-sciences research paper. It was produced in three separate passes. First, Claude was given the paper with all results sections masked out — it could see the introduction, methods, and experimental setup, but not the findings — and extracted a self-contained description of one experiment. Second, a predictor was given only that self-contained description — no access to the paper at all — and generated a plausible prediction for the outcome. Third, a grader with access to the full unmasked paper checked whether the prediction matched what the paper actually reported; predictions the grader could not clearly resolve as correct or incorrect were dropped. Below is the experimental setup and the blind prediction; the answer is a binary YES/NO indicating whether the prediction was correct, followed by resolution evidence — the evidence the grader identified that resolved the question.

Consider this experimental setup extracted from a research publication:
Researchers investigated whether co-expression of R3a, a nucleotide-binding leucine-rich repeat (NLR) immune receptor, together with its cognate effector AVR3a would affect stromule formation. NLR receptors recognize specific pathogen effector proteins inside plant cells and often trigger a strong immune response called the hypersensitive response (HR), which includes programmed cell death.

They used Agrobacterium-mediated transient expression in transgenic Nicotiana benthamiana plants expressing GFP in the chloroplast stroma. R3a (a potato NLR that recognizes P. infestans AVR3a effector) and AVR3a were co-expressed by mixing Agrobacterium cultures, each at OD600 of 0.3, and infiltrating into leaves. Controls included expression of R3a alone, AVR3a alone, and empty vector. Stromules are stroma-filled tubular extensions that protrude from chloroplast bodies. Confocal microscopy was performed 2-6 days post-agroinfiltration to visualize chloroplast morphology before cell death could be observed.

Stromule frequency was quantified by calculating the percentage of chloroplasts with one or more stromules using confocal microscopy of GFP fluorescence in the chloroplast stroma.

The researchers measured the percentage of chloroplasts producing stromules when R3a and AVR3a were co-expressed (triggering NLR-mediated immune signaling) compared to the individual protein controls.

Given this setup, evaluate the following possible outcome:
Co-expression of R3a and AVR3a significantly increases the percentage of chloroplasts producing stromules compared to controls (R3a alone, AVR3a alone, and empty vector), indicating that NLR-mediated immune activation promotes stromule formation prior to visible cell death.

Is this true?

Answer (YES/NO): YES